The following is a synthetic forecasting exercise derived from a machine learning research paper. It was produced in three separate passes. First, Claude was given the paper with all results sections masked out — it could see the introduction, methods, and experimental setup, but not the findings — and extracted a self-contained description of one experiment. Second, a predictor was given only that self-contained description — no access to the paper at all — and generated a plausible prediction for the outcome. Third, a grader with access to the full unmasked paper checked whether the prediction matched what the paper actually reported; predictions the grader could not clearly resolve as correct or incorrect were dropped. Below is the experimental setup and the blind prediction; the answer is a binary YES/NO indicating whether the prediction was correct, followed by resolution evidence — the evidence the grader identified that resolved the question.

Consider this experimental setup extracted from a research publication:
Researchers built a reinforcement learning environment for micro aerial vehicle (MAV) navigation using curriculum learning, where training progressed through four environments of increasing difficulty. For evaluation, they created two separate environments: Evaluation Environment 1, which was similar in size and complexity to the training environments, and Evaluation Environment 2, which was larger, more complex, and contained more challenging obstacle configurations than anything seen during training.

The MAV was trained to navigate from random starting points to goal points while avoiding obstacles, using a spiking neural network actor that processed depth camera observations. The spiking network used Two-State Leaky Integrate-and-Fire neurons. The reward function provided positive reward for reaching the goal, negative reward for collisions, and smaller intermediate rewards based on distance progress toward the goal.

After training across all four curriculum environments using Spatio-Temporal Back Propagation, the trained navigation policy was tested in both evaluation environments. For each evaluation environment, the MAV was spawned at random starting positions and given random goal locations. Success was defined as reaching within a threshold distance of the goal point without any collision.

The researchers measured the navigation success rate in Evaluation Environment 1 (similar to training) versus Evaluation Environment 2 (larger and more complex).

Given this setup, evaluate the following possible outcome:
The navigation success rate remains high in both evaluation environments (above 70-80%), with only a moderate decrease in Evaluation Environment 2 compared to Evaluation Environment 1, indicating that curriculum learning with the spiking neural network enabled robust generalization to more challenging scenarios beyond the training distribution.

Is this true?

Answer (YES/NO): YES